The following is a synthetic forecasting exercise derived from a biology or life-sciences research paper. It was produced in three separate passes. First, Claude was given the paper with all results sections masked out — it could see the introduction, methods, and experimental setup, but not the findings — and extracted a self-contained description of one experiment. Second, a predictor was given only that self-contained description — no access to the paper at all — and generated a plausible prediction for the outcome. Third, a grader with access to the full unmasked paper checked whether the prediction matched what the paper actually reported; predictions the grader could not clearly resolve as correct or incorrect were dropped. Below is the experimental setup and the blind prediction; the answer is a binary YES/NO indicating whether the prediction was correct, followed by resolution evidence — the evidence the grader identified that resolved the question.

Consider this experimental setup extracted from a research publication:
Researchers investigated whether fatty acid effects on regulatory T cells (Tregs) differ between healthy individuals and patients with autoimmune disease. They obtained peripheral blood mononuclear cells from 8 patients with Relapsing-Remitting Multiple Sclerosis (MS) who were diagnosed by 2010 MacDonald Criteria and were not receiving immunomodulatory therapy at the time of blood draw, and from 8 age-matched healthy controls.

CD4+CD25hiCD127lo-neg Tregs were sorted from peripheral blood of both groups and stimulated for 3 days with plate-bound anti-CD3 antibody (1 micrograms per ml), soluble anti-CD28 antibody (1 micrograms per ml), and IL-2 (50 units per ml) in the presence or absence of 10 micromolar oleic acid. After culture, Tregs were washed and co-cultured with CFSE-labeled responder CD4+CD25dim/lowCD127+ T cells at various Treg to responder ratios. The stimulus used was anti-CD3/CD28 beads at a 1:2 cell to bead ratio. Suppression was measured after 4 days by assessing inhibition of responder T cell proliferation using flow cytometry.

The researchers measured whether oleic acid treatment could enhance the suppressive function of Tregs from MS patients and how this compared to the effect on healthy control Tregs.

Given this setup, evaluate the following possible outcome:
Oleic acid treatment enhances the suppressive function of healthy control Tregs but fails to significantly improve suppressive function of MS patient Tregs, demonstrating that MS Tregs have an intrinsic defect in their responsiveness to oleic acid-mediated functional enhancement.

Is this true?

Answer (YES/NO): NO